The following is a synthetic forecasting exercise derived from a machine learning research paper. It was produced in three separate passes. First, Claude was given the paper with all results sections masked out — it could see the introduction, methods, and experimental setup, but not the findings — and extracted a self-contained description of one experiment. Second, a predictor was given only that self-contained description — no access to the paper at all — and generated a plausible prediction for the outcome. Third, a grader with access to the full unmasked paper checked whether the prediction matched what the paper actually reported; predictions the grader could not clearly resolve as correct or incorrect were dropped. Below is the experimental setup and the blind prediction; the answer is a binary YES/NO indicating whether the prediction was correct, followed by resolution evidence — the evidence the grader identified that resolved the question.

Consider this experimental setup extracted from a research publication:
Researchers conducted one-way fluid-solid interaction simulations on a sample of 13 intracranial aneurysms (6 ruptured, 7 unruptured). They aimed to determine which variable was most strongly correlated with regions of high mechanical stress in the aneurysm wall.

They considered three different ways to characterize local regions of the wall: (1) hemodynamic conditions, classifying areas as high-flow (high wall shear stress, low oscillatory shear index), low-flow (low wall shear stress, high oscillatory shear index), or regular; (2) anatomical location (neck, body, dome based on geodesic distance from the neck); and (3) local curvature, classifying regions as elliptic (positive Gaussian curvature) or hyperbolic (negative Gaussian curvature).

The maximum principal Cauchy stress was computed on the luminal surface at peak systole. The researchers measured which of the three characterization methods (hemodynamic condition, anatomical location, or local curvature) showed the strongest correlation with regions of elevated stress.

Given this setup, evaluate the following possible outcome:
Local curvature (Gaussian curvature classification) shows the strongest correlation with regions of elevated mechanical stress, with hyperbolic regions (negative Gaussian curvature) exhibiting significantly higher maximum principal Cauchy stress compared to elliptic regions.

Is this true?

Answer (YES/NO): YES